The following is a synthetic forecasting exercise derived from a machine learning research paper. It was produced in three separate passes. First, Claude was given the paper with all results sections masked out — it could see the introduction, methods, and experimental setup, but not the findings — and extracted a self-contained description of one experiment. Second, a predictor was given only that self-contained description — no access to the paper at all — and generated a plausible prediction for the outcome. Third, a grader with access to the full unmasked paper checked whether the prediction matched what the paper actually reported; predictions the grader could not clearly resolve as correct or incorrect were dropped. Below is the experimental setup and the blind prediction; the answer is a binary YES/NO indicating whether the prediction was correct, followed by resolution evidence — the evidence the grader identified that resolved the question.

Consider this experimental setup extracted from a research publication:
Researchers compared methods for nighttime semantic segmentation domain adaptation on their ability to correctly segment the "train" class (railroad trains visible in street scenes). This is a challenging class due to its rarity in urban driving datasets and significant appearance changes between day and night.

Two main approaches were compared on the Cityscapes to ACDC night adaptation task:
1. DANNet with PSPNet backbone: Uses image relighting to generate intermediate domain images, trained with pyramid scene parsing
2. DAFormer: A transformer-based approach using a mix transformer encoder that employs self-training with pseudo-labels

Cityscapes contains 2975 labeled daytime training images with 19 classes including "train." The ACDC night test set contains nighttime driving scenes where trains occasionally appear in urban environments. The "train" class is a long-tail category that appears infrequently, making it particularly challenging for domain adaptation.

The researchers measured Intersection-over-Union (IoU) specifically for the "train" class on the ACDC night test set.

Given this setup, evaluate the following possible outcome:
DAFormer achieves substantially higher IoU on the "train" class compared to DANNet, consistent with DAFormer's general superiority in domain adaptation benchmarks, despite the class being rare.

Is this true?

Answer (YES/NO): YES